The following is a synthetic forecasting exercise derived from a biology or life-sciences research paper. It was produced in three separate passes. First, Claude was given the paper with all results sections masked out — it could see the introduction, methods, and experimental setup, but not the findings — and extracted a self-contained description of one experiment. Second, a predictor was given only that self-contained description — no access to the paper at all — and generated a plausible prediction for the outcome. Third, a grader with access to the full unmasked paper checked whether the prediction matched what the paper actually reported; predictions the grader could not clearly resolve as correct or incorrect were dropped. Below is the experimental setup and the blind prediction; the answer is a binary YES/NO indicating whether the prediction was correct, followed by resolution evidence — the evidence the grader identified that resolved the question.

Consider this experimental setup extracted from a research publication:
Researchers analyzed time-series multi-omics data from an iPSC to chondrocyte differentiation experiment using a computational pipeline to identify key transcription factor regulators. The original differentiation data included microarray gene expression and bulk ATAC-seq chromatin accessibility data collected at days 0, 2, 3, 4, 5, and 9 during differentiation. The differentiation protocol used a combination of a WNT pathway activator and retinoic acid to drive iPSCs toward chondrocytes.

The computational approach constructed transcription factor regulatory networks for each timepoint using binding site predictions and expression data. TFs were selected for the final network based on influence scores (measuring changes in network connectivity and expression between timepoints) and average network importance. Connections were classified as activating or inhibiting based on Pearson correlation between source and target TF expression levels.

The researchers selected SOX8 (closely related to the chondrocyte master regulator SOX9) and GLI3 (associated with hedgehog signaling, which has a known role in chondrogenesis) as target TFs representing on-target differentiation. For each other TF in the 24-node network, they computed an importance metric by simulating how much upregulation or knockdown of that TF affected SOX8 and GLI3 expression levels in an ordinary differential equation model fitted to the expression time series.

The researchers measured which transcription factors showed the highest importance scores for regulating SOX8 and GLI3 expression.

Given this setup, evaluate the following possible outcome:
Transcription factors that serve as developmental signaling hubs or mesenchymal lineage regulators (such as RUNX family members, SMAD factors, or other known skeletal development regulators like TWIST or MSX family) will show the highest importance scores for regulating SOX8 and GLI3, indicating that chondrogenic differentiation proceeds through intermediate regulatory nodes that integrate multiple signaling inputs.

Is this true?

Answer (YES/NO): NO